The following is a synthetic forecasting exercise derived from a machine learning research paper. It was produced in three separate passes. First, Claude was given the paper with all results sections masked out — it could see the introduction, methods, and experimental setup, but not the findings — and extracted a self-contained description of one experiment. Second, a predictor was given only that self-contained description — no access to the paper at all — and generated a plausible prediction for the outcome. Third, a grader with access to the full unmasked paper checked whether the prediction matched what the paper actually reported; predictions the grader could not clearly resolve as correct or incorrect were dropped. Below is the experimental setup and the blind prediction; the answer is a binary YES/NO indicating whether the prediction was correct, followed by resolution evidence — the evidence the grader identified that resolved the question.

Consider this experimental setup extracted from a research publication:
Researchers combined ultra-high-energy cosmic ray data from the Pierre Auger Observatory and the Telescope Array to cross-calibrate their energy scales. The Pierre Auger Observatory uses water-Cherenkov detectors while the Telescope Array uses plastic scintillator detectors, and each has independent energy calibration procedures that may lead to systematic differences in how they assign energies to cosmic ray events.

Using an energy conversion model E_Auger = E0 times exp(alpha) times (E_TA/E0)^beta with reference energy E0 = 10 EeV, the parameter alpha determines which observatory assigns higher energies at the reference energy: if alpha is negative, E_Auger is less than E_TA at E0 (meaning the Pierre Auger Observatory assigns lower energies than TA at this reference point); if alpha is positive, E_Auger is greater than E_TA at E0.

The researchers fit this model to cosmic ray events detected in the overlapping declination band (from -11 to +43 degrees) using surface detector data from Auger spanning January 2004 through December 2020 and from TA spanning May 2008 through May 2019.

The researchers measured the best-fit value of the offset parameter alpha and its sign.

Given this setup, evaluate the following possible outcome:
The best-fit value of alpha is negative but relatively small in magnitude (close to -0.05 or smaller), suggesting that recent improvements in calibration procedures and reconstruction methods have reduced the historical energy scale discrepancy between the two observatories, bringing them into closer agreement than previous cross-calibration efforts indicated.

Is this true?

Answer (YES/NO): NO